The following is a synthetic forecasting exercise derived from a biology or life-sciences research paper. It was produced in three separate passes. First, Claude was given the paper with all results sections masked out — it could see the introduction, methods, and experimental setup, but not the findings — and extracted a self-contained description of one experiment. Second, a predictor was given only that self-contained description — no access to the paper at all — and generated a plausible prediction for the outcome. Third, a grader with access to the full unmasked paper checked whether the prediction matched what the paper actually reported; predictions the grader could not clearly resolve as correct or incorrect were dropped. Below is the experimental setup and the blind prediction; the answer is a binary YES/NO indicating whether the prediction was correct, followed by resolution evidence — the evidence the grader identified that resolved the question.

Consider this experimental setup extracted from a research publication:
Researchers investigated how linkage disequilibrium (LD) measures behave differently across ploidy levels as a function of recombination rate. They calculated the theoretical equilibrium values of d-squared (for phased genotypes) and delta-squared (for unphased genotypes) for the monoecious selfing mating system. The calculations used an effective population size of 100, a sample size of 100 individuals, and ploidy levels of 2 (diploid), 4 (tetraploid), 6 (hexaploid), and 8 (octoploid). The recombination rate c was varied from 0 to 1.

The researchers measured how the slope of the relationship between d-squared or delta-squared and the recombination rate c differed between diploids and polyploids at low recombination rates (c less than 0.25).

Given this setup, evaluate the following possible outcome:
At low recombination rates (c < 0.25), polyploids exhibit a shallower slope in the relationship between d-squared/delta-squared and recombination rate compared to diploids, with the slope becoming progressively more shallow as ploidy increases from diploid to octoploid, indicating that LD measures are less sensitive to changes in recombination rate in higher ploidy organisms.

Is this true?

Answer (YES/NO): NO